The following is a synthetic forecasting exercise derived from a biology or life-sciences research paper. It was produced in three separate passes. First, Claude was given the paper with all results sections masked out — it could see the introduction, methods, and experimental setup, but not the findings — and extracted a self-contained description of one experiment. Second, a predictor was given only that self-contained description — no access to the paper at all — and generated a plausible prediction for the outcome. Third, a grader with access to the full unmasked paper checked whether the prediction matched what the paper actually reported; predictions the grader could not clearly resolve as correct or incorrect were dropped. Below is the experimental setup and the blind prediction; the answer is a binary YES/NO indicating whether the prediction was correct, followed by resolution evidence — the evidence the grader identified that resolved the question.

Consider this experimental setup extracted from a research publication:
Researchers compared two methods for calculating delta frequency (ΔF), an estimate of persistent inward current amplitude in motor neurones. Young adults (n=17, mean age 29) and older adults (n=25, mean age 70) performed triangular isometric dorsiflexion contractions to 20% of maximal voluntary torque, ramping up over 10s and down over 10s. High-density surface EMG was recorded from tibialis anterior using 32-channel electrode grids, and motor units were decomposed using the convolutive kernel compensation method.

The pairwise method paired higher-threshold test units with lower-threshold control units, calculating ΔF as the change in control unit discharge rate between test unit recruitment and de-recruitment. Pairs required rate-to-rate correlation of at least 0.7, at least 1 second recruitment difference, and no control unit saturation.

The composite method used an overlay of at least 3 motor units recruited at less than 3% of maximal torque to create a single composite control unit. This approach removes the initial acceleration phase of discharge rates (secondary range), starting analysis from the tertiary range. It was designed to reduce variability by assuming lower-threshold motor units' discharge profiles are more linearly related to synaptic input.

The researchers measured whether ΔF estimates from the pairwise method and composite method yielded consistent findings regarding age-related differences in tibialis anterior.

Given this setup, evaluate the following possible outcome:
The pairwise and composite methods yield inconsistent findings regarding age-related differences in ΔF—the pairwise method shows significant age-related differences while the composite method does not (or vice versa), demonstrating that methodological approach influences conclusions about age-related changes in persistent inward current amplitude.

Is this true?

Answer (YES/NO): NO